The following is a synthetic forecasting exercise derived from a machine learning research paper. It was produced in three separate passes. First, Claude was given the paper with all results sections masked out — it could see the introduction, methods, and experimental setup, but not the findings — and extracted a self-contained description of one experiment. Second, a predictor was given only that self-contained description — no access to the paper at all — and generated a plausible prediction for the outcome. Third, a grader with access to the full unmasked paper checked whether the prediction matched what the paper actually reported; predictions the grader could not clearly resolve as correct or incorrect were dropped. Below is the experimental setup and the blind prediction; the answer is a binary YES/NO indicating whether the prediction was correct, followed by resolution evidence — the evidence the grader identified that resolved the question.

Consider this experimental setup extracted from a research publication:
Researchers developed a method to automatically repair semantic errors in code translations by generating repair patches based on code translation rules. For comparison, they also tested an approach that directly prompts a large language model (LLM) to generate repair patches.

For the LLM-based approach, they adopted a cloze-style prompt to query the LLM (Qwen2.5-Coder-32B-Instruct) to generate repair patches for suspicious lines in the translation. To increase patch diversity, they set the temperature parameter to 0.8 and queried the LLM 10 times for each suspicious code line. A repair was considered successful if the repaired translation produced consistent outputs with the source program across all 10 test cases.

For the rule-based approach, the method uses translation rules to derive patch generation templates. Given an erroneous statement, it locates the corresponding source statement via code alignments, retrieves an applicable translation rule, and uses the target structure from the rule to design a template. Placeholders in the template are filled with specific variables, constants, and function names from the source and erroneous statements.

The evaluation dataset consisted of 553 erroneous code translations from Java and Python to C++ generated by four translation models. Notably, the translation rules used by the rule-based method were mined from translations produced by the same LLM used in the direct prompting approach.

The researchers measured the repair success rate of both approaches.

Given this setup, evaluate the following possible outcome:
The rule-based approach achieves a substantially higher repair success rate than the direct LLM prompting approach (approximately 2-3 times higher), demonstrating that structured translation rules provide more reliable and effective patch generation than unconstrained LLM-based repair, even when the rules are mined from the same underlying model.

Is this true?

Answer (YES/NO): NO